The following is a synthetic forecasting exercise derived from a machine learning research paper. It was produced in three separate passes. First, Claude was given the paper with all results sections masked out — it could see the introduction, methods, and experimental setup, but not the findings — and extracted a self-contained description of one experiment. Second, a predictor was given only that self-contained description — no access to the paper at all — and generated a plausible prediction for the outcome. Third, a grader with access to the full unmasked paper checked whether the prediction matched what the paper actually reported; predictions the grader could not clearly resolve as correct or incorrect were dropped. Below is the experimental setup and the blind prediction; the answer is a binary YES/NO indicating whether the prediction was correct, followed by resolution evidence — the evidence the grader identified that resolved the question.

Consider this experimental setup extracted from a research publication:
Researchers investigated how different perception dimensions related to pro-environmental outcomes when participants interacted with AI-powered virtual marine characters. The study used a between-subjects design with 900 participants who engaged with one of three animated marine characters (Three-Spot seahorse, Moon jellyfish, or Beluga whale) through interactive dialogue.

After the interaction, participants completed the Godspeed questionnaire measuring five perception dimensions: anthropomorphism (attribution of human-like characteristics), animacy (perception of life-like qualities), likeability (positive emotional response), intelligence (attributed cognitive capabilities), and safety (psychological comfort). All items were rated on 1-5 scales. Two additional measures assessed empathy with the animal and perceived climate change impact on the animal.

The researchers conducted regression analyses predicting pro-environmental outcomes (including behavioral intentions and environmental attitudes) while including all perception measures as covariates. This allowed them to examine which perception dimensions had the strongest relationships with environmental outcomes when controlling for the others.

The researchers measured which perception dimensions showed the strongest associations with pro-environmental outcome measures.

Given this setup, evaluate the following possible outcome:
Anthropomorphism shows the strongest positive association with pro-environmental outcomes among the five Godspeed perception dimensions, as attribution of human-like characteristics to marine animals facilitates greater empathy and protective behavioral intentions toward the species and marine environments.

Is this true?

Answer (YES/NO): NO